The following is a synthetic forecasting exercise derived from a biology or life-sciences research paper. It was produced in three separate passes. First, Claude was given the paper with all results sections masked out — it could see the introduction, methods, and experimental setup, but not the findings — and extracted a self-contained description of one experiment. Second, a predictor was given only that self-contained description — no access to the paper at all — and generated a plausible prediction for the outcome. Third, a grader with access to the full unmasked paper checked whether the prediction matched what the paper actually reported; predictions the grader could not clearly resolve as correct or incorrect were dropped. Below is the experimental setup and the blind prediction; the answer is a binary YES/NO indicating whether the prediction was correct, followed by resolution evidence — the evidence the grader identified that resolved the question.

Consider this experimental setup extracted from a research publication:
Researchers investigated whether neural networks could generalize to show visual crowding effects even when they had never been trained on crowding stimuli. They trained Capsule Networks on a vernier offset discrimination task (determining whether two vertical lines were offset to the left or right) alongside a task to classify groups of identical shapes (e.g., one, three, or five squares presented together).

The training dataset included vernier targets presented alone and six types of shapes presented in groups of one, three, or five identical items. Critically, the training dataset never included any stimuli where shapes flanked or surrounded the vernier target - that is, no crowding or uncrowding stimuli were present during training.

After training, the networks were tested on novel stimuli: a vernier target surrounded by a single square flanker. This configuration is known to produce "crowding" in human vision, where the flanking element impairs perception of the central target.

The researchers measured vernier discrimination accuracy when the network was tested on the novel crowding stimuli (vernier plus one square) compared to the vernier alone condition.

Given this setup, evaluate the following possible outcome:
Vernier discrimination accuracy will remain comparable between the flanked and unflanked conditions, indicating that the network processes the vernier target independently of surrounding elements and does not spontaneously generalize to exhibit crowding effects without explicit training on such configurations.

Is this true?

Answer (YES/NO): NO